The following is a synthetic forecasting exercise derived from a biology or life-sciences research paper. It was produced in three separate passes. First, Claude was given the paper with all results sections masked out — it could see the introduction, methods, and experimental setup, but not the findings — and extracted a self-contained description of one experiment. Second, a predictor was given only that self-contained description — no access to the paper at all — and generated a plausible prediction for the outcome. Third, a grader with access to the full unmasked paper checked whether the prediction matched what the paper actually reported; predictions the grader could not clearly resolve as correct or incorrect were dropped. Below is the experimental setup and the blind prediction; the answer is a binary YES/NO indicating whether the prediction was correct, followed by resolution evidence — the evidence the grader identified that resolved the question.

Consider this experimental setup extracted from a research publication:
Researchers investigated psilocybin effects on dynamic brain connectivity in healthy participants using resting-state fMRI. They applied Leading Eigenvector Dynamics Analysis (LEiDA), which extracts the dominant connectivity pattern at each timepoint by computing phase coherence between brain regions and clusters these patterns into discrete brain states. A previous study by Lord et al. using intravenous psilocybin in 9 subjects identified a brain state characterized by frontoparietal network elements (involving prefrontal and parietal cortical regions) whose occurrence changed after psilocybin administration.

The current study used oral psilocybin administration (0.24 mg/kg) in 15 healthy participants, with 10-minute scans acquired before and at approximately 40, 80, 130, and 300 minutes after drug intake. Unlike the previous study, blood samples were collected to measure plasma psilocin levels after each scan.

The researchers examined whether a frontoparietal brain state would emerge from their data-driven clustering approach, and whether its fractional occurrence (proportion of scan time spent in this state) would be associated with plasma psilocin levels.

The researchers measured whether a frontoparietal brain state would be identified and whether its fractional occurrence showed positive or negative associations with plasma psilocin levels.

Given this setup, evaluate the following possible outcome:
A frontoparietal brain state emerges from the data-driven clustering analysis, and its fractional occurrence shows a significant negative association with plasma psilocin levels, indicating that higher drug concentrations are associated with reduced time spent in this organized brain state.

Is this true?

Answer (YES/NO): YES